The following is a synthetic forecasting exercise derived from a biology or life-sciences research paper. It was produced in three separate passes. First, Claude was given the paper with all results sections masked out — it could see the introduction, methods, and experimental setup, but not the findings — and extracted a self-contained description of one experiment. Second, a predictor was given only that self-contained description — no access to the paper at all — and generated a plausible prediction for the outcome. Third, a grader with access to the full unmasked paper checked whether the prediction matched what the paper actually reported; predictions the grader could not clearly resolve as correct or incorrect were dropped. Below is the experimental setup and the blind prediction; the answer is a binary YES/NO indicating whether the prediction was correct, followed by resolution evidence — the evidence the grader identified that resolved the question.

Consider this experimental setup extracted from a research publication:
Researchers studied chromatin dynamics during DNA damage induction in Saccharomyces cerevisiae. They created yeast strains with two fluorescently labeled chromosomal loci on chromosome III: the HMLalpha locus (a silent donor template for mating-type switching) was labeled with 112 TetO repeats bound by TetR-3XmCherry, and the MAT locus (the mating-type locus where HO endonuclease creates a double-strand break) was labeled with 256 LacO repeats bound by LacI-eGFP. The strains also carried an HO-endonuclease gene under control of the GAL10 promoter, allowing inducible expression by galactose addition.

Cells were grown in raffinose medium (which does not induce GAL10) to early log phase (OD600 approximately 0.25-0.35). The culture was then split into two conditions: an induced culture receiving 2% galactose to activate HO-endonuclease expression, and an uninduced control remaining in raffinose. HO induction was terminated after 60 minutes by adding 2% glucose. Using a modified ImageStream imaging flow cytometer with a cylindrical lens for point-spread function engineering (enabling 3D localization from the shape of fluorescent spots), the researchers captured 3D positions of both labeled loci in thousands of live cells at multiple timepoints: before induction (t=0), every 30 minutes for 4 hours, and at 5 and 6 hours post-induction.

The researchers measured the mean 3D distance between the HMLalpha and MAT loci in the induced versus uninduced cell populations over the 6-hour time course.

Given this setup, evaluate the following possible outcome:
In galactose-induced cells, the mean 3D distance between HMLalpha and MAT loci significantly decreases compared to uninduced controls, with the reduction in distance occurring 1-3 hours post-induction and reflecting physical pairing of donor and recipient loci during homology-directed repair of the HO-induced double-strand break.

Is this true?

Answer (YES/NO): NO